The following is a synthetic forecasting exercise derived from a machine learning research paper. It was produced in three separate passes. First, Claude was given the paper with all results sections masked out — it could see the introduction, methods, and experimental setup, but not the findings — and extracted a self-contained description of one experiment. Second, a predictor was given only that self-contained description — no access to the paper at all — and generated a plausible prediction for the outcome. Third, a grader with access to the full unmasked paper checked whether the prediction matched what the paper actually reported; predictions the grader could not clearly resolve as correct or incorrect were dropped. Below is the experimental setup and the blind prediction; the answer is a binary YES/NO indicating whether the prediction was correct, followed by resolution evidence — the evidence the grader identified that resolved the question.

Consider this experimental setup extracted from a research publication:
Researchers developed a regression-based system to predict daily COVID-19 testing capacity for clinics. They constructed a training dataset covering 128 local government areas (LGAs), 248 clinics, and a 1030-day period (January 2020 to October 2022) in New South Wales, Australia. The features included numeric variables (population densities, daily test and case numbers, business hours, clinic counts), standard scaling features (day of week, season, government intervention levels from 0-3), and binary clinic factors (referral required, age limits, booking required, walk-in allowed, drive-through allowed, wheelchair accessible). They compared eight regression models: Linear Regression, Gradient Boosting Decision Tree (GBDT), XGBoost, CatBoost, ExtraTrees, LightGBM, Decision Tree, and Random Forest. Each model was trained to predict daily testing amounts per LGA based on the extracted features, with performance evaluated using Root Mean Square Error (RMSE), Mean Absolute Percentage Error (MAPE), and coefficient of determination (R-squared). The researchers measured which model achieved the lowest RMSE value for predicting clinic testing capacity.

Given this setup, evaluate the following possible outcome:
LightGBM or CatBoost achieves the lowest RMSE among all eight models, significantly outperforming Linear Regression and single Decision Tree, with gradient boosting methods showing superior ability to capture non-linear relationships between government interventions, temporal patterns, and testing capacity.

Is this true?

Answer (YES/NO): NO